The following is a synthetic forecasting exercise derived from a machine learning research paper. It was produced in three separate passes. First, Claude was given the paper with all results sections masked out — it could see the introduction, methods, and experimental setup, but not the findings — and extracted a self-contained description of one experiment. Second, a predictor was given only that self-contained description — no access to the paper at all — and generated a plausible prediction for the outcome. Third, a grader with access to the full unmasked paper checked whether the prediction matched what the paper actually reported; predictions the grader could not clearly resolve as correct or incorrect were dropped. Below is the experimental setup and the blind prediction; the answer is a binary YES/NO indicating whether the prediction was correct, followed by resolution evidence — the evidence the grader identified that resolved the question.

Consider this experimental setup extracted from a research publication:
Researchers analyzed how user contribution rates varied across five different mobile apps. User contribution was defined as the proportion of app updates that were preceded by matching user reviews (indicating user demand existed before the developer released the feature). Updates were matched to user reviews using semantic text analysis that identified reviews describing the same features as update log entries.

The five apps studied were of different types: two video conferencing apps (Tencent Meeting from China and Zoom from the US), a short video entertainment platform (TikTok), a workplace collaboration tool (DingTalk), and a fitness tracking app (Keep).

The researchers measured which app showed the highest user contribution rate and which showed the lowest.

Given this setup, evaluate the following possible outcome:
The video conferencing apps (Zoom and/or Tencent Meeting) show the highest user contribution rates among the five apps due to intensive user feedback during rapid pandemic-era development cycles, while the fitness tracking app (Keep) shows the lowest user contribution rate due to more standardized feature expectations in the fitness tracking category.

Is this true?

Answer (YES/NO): NO